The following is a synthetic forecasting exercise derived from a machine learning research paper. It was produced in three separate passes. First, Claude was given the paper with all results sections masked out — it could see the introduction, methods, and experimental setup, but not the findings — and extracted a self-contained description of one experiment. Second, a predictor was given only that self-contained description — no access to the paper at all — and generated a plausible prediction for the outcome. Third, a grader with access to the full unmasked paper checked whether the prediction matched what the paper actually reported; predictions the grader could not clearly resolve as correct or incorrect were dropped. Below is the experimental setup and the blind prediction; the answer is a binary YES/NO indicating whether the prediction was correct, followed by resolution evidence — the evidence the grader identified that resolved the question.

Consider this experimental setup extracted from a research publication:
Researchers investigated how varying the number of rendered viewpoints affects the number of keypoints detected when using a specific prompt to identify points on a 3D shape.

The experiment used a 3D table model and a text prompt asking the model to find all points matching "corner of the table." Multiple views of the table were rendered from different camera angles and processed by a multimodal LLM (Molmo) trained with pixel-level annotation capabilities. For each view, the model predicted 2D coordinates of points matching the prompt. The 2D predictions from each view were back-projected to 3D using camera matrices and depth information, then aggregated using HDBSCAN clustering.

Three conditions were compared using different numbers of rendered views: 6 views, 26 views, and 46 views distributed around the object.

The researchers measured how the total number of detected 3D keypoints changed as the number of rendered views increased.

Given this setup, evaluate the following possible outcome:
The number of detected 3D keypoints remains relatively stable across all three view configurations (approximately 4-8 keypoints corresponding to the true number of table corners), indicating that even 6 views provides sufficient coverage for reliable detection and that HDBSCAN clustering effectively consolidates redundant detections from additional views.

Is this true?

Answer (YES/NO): NO